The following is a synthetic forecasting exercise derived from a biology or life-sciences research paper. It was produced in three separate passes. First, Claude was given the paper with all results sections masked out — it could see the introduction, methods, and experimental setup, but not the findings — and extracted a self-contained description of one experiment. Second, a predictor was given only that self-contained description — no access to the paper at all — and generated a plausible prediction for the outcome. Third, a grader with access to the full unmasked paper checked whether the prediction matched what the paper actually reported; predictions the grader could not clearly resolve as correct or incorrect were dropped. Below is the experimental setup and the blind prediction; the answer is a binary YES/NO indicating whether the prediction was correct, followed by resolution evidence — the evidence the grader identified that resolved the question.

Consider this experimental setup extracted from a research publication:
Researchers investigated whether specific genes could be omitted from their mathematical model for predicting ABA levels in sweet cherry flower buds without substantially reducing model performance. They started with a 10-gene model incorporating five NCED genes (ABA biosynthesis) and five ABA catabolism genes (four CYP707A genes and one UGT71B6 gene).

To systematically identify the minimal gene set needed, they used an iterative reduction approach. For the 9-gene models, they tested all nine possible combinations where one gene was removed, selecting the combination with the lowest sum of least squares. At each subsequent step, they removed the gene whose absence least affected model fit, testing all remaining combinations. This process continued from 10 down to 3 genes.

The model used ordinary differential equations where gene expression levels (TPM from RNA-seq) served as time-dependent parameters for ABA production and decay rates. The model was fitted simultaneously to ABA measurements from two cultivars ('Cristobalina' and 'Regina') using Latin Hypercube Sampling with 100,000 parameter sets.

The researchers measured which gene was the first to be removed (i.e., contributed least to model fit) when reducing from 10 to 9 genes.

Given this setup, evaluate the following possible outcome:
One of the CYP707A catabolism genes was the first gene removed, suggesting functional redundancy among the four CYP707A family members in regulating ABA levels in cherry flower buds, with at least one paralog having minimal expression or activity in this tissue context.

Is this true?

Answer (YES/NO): YES